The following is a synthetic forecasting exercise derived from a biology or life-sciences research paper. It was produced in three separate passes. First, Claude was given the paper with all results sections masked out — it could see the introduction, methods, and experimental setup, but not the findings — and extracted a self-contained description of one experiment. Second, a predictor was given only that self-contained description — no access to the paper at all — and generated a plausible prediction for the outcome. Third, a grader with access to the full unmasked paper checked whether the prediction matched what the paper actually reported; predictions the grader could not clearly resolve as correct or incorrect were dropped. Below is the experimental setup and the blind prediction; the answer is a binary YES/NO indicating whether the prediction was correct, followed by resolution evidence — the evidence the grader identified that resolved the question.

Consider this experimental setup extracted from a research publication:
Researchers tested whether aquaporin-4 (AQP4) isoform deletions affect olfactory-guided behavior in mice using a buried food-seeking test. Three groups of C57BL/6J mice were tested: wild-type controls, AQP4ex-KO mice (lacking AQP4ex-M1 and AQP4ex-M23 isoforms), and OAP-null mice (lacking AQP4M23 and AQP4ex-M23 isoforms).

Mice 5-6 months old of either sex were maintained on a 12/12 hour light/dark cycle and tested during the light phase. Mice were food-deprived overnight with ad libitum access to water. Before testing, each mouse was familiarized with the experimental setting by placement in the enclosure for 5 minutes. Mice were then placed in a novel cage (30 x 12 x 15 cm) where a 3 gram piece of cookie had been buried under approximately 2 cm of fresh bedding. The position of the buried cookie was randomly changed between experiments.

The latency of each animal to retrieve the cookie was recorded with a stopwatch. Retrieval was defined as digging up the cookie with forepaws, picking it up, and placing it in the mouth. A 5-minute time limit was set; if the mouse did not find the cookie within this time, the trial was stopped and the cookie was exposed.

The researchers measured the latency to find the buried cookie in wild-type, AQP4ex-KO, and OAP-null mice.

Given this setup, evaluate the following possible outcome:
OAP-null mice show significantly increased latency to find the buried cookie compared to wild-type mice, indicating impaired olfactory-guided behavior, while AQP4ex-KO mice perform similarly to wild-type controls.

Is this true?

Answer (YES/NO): NO